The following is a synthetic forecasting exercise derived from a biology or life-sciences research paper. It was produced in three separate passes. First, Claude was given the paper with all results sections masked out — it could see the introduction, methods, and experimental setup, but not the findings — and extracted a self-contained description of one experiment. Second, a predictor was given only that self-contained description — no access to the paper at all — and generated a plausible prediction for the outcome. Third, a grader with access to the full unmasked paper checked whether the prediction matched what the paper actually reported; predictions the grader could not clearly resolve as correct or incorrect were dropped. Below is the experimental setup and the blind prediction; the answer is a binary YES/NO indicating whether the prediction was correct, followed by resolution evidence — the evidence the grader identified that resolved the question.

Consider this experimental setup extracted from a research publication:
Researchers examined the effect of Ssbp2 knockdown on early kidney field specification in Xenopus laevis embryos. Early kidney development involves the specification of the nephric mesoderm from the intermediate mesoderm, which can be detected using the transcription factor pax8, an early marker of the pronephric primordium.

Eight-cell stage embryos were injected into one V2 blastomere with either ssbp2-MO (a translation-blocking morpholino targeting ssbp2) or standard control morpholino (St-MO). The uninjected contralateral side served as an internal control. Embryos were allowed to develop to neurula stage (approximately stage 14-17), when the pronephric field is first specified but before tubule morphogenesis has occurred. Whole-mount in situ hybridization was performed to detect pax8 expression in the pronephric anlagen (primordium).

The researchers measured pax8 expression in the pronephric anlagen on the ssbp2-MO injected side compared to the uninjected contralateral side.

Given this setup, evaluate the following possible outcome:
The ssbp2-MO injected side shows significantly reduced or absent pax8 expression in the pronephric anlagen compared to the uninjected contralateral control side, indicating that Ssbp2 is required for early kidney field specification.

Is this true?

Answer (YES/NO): NO